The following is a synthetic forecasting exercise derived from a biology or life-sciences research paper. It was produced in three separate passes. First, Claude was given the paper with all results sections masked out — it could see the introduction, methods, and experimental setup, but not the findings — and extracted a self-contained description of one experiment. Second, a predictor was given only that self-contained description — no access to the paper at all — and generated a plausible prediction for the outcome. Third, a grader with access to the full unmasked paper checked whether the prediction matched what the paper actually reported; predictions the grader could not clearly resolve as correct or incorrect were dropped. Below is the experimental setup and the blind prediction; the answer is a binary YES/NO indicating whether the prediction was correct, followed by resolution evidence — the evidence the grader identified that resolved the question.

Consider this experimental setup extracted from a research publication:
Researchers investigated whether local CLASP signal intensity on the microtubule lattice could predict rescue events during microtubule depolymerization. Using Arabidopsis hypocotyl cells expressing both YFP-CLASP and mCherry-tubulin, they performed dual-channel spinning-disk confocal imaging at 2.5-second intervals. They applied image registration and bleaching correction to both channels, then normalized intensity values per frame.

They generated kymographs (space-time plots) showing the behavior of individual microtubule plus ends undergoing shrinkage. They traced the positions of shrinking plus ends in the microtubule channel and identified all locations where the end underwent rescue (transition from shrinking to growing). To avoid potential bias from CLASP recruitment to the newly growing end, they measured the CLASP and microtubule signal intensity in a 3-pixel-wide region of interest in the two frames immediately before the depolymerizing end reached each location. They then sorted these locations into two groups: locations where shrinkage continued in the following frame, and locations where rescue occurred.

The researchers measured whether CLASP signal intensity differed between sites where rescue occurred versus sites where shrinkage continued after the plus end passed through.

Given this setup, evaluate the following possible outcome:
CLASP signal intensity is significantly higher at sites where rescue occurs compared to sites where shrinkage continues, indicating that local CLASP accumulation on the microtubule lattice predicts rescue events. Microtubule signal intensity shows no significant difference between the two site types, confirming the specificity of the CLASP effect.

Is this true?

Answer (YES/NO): YES